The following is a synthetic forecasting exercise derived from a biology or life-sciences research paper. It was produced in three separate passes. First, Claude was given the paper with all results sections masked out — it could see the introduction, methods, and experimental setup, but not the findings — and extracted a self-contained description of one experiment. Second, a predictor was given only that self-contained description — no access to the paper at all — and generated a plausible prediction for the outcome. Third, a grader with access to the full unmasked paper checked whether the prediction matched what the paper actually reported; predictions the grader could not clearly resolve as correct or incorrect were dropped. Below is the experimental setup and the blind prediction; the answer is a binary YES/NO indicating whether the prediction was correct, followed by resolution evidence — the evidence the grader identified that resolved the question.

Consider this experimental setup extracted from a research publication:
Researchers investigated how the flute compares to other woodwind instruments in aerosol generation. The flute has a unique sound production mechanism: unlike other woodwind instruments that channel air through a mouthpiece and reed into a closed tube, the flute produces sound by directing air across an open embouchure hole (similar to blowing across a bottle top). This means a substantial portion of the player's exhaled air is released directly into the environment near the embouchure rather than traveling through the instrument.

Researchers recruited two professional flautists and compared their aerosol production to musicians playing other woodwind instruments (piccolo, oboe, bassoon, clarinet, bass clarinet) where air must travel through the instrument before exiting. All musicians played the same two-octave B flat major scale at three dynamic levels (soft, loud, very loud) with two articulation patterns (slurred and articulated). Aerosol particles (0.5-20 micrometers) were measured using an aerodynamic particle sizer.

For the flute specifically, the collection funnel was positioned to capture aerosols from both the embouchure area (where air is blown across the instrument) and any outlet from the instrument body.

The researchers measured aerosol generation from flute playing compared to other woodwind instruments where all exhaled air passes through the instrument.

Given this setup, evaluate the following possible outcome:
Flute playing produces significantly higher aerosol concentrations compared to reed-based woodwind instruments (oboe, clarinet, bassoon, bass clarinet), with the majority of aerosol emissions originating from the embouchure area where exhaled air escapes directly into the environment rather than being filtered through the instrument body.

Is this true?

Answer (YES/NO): NO